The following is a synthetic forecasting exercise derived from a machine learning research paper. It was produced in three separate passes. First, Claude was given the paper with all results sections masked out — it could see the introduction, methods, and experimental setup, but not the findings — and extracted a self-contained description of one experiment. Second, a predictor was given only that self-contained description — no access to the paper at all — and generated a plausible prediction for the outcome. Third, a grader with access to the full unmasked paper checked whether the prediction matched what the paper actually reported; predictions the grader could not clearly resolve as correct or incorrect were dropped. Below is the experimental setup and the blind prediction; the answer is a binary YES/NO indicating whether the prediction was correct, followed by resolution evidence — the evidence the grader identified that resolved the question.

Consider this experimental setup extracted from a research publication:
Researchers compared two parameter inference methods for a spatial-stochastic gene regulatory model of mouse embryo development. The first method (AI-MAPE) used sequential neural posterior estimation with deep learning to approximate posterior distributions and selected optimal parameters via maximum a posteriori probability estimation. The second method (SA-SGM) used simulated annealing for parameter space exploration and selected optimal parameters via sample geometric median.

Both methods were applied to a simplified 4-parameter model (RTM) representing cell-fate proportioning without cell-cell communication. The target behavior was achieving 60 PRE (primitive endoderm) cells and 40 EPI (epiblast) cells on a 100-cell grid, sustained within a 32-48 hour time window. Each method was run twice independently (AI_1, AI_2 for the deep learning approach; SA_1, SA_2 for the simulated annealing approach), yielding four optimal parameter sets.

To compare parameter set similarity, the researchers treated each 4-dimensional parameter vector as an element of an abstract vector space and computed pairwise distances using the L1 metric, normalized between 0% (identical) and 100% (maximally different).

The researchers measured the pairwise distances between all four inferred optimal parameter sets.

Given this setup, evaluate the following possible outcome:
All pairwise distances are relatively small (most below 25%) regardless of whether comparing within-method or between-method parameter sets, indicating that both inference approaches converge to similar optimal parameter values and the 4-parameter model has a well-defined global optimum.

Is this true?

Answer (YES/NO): NO